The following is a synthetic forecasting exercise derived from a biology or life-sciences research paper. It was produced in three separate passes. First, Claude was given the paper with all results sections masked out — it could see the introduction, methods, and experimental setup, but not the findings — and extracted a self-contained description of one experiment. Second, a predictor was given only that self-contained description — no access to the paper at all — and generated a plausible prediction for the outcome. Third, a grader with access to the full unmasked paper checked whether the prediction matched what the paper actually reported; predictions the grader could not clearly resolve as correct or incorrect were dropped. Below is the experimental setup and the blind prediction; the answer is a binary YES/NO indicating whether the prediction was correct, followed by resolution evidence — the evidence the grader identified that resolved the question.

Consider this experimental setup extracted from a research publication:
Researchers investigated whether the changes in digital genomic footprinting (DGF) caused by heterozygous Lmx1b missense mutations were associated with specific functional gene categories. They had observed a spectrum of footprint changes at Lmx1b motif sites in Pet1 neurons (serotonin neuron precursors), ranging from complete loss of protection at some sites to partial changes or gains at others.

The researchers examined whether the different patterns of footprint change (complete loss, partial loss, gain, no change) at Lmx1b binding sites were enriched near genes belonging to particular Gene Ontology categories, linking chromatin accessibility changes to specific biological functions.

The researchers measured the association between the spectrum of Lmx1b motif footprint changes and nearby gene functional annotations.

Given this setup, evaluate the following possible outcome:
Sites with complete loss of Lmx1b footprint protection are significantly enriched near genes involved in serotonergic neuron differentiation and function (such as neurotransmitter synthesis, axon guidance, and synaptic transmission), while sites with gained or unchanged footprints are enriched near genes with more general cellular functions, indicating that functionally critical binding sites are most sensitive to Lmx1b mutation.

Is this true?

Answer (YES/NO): NO